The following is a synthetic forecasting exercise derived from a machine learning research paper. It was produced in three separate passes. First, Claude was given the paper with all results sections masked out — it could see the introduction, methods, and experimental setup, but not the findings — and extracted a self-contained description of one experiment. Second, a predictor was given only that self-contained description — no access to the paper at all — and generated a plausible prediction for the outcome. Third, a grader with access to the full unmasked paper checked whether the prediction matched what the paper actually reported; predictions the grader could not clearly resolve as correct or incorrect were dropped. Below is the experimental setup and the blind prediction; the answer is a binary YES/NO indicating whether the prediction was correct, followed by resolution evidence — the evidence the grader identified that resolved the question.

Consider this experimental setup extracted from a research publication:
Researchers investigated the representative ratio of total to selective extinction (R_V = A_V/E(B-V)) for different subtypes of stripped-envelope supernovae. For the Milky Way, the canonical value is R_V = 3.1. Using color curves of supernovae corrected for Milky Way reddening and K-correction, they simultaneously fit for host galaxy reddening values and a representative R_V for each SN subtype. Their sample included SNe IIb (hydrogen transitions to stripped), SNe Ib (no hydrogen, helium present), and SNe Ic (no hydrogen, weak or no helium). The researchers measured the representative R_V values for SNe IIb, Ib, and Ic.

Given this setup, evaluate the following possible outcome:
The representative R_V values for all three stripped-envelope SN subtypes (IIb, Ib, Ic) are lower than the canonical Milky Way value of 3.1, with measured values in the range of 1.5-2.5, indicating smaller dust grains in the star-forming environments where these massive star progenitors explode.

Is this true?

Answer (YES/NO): NO